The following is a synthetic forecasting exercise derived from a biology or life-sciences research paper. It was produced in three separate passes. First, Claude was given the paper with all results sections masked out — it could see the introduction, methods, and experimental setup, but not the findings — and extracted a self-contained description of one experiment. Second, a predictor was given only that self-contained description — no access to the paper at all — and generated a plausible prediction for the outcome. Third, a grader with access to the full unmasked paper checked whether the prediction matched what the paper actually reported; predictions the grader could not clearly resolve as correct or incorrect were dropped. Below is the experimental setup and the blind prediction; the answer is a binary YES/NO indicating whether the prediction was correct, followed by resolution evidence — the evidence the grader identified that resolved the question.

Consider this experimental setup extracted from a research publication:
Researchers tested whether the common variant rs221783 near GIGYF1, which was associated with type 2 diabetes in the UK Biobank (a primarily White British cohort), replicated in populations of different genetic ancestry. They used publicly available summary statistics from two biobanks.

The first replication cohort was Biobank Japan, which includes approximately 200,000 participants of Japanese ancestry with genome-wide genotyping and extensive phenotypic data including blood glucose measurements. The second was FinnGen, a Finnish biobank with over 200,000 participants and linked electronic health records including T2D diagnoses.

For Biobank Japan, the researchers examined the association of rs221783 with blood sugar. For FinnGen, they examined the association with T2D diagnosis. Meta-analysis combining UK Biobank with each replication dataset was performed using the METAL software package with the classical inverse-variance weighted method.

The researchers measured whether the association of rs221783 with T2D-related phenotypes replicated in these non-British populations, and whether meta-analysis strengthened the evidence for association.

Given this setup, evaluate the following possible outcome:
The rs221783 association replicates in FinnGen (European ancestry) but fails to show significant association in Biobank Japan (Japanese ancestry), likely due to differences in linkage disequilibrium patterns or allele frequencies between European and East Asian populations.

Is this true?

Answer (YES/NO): NO